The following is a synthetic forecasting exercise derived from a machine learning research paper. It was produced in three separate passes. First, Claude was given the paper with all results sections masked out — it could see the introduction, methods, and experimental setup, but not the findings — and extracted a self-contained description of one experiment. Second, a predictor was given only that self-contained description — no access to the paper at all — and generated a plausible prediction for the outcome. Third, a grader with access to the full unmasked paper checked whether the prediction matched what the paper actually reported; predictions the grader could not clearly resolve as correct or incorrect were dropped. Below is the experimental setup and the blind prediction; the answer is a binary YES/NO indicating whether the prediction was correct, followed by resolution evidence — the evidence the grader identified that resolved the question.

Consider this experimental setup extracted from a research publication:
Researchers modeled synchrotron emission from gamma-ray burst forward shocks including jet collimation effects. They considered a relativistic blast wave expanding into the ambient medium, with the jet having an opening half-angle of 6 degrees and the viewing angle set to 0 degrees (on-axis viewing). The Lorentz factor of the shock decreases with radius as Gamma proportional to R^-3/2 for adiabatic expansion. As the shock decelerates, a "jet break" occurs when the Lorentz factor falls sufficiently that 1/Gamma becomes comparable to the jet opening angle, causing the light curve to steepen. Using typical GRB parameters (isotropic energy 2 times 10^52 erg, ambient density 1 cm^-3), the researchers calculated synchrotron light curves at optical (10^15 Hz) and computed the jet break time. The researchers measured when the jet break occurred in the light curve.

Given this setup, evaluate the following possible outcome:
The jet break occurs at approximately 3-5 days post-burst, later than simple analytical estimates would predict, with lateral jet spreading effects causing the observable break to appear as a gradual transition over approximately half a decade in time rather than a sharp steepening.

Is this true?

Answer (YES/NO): NO